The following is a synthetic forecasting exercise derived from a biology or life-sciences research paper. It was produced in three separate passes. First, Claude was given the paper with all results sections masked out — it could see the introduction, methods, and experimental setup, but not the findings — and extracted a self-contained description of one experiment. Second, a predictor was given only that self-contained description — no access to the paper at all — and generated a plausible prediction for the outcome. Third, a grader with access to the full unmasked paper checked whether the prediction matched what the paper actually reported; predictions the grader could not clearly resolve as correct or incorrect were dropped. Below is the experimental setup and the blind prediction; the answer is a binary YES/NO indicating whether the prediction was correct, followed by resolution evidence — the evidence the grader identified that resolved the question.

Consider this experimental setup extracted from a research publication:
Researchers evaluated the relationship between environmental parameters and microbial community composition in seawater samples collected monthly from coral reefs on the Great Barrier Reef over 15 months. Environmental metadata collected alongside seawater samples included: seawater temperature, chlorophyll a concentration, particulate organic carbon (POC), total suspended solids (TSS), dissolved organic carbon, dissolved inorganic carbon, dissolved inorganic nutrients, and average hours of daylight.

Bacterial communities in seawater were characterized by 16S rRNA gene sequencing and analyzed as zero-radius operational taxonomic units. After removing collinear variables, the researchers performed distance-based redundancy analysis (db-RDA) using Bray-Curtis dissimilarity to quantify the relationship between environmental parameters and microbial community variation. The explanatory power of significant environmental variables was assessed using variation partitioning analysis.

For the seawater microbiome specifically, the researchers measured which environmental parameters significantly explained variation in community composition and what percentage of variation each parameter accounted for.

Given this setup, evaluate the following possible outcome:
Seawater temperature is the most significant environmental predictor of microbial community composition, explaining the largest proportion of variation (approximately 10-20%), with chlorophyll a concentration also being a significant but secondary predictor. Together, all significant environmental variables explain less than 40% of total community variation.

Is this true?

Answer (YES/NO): NO